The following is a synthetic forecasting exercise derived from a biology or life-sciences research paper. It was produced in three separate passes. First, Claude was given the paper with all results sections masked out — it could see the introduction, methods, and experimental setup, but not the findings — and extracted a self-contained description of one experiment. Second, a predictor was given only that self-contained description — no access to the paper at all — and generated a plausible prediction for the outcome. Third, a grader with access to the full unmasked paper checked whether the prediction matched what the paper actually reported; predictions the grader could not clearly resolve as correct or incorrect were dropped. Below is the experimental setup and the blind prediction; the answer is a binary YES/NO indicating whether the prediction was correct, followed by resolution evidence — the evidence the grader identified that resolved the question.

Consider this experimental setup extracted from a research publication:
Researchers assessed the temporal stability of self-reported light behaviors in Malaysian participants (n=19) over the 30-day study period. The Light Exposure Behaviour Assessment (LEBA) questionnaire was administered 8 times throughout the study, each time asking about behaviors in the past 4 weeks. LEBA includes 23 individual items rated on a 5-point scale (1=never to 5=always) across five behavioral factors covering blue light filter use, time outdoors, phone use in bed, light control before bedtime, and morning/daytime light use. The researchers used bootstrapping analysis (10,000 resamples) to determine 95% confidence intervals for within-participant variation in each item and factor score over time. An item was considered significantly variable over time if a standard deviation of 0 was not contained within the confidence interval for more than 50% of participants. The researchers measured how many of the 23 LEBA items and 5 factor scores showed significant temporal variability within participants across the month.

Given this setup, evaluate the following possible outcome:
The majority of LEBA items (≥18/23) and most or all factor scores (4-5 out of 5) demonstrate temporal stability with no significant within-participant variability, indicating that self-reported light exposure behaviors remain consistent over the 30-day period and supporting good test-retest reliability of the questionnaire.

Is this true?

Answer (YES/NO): NO